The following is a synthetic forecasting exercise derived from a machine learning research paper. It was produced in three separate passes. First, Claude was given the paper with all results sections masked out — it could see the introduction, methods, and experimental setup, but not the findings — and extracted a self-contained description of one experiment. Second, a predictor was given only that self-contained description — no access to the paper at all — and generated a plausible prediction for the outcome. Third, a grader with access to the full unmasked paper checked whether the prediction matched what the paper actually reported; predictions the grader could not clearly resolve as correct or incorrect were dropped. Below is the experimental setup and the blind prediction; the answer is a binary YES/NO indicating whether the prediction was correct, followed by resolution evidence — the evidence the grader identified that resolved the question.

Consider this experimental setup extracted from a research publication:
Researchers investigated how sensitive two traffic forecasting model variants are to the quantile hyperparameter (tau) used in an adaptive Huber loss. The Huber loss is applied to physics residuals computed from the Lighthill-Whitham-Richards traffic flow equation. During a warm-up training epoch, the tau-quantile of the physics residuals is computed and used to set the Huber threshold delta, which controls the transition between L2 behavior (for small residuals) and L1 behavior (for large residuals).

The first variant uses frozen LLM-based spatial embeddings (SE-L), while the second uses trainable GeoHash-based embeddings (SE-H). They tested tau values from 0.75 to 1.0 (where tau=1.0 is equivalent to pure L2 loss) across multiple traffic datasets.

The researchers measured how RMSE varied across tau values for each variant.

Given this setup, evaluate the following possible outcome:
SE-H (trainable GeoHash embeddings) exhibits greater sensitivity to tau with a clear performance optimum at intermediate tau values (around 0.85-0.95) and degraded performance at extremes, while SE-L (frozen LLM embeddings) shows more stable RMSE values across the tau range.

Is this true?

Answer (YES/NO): YES